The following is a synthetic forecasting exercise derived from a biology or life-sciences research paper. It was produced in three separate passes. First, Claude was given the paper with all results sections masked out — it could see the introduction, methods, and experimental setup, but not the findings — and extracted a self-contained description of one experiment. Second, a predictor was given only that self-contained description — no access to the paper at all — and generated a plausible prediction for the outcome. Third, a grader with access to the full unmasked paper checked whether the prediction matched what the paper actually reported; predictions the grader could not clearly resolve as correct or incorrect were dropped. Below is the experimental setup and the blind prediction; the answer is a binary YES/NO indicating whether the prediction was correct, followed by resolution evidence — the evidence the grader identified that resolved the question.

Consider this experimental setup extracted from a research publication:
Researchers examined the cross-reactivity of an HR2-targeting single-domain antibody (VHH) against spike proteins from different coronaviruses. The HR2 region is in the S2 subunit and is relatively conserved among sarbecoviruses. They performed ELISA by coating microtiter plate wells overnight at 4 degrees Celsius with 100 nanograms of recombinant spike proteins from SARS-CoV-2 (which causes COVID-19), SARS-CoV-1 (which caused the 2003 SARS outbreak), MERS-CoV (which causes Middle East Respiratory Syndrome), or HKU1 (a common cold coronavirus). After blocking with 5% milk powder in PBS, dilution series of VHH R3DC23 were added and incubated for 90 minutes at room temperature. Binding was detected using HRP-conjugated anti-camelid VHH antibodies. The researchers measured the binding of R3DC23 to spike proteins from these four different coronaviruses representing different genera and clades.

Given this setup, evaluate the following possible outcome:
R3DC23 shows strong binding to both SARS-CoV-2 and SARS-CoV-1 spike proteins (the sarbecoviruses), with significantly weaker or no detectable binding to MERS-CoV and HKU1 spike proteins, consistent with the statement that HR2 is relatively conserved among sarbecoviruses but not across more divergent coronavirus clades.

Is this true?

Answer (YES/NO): YES